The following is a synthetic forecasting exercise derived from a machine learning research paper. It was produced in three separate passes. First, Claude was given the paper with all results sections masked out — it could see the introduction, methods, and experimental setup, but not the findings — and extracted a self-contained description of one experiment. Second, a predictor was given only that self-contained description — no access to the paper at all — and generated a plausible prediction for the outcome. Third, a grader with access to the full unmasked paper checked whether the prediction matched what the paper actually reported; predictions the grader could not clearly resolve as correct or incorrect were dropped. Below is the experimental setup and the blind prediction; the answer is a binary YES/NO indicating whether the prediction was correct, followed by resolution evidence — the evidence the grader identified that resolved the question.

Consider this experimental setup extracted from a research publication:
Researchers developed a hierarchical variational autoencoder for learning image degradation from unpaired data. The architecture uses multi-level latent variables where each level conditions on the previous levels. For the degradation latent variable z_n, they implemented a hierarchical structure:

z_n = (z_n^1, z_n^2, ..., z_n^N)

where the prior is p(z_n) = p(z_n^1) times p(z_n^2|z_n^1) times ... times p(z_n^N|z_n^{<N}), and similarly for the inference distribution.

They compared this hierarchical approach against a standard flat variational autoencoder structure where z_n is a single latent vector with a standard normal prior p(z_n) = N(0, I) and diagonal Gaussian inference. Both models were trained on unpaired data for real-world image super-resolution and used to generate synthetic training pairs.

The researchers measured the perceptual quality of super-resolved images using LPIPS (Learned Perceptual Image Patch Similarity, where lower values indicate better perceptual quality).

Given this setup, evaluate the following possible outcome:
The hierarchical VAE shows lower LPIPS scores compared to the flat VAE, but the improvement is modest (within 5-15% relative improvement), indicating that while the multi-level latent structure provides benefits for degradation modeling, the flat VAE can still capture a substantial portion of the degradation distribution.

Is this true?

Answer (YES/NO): NO